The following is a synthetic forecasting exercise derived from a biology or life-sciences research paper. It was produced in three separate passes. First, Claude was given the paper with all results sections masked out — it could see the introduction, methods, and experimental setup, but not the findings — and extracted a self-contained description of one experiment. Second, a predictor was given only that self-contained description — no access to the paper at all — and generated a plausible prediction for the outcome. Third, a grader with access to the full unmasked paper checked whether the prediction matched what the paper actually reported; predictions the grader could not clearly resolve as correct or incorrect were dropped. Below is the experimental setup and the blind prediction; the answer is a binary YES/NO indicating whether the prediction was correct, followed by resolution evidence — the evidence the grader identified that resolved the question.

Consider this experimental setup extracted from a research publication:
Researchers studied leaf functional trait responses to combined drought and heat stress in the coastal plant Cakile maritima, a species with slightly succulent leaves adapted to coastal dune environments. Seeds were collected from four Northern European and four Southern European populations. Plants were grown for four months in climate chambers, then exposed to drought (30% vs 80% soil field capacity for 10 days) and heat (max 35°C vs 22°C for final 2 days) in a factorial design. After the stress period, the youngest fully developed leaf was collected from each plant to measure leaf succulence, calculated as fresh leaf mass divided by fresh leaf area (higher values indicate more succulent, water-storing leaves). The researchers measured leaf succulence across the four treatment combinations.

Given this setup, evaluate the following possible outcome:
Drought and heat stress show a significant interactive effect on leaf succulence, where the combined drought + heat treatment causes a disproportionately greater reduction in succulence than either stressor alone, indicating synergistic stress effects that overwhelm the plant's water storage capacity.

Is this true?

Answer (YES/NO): NO